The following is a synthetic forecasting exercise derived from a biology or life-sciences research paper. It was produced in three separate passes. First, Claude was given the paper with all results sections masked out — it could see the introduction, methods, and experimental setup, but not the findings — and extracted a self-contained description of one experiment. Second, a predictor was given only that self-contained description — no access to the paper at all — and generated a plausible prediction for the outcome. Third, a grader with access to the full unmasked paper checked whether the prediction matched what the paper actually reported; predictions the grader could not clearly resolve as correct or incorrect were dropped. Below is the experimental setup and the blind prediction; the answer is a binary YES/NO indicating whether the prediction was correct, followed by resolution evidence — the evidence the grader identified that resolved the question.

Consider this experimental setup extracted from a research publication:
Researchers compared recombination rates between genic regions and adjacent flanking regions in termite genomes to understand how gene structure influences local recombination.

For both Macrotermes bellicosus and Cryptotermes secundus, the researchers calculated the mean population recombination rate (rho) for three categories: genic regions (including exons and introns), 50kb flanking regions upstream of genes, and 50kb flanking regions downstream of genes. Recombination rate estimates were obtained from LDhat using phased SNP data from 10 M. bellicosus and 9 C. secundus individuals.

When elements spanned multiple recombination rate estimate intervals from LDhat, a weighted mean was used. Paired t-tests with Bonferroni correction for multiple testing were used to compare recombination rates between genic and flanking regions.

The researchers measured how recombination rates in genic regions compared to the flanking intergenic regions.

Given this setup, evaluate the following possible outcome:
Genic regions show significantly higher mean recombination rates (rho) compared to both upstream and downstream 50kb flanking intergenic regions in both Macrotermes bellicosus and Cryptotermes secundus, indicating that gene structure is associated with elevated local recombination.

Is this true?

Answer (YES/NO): NO